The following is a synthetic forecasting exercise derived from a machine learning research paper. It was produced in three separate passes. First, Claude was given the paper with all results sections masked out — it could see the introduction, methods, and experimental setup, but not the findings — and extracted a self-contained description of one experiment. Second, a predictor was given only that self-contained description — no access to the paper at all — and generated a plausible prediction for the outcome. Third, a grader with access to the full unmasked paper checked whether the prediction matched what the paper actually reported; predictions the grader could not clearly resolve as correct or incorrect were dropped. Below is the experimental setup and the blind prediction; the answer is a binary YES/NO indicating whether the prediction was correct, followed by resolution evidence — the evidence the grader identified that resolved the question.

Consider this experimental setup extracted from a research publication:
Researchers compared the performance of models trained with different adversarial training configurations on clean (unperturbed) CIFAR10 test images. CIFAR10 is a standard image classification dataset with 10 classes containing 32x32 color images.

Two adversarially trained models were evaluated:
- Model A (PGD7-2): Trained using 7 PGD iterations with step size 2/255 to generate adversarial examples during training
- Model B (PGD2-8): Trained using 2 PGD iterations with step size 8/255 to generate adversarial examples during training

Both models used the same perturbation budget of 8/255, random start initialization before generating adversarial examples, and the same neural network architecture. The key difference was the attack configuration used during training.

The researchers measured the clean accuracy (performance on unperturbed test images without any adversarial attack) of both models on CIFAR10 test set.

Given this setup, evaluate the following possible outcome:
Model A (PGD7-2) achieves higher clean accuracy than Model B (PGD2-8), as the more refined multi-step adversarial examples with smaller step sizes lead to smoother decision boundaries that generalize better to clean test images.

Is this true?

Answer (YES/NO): NO